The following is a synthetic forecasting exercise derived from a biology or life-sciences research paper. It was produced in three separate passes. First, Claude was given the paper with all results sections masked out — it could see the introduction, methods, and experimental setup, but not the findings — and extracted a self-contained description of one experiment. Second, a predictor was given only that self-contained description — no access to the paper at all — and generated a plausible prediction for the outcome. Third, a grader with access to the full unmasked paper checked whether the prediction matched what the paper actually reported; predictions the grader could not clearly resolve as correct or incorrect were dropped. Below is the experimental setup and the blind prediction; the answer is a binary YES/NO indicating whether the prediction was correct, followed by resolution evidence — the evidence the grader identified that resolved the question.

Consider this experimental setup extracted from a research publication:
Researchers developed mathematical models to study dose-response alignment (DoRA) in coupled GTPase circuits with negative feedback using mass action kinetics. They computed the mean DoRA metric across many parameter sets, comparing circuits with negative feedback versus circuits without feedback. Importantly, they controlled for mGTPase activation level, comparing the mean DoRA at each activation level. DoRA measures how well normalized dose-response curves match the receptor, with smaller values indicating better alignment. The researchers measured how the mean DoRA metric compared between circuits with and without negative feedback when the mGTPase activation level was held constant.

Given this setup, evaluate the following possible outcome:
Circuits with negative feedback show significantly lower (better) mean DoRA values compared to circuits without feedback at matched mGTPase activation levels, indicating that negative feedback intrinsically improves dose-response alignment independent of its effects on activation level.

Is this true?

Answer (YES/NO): NO